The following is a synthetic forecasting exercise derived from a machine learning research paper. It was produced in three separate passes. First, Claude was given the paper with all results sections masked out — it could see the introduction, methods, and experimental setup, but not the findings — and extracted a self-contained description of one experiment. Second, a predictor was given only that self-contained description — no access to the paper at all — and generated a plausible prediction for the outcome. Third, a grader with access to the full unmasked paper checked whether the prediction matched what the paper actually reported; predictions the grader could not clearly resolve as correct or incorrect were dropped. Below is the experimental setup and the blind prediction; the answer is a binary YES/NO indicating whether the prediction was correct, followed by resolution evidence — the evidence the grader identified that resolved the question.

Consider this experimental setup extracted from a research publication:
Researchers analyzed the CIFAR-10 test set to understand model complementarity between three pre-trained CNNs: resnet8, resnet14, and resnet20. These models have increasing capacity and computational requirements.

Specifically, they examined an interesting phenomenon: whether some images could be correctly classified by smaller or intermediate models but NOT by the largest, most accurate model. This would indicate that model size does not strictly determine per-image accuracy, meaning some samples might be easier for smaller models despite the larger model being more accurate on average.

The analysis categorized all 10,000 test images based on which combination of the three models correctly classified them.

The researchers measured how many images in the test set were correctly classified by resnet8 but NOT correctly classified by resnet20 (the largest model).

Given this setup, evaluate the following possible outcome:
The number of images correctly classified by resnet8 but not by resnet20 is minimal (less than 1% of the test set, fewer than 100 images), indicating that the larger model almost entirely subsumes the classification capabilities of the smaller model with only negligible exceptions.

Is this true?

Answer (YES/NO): NO